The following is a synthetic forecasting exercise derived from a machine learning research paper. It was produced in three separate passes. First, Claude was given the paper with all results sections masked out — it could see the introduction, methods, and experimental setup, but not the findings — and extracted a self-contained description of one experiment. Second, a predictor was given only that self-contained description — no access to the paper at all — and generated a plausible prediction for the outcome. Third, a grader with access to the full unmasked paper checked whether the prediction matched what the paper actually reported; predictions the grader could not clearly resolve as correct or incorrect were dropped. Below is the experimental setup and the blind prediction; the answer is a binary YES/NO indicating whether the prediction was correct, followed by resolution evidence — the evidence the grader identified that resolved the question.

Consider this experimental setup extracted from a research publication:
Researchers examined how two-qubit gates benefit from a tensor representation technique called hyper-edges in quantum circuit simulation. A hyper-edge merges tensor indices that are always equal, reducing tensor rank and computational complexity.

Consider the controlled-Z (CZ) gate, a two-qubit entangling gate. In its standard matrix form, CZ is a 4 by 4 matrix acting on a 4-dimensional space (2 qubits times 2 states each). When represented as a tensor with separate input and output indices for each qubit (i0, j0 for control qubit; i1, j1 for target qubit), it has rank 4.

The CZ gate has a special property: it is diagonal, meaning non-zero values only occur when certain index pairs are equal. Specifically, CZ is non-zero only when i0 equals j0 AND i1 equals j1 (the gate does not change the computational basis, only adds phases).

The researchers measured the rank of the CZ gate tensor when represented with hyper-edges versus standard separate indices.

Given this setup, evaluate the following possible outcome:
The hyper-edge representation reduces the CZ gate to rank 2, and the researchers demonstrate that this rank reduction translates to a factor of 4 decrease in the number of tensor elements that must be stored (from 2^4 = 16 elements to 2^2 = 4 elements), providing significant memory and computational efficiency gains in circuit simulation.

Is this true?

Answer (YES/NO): NO